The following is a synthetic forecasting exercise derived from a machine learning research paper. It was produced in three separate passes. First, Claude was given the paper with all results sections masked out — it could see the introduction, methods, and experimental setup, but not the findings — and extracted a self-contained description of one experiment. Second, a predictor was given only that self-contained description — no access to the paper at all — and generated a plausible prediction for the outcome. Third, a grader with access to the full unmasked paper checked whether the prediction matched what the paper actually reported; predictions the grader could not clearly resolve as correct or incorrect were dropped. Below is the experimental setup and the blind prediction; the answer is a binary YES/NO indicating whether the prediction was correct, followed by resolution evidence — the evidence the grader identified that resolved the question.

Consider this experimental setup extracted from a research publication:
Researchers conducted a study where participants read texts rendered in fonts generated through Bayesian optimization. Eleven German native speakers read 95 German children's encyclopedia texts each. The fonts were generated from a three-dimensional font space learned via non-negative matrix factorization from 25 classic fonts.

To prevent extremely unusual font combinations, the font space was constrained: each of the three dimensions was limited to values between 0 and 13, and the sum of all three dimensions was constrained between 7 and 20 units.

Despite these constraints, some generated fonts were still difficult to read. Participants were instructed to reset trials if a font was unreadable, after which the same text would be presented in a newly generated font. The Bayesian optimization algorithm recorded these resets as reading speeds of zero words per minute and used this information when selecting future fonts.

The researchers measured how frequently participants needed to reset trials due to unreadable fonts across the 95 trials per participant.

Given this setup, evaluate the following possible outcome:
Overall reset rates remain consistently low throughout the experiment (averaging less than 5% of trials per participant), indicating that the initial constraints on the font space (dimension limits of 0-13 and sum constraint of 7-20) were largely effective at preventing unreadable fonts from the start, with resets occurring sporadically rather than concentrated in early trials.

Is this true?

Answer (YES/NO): NO